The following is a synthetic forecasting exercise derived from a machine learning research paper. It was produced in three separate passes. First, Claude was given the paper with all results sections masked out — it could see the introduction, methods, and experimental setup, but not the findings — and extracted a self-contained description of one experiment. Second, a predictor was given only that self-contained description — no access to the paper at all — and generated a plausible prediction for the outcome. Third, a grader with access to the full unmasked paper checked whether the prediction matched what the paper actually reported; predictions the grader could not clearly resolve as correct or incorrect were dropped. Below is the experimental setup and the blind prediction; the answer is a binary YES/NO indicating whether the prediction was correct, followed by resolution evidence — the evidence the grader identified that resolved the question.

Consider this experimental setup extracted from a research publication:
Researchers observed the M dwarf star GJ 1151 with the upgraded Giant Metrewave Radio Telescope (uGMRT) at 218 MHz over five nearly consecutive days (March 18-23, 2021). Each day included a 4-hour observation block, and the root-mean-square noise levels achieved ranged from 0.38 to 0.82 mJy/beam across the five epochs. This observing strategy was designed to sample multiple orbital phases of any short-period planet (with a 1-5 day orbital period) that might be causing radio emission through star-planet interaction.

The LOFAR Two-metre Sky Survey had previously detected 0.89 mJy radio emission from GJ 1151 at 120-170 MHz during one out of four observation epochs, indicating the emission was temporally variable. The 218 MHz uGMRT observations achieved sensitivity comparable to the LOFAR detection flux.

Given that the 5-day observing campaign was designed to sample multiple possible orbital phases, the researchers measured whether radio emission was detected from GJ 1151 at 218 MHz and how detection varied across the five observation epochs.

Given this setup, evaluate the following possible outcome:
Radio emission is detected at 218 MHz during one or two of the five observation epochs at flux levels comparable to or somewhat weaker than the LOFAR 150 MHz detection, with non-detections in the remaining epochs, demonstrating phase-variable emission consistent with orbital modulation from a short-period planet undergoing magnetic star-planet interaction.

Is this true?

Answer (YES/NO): NO